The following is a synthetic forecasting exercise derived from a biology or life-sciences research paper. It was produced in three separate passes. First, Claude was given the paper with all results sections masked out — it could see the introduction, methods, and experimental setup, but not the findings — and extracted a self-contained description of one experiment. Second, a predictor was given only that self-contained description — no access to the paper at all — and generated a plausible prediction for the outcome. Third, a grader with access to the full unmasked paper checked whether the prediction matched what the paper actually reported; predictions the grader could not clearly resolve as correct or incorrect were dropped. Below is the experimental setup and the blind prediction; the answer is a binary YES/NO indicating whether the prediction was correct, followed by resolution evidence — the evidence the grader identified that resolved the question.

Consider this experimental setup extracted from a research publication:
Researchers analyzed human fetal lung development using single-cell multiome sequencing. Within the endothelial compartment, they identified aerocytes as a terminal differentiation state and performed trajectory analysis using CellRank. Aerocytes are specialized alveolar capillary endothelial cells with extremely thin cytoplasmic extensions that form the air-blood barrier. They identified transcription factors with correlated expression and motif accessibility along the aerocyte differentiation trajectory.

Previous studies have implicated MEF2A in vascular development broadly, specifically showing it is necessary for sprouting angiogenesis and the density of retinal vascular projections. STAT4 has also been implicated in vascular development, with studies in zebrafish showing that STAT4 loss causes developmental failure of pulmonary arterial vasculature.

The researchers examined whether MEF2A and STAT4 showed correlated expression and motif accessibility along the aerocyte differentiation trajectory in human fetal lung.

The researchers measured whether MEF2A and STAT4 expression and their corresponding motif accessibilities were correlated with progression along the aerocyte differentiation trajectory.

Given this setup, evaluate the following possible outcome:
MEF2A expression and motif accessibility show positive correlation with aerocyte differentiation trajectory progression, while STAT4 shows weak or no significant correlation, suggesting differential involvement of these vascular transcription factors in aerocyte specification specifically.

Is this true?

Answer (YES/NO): NO